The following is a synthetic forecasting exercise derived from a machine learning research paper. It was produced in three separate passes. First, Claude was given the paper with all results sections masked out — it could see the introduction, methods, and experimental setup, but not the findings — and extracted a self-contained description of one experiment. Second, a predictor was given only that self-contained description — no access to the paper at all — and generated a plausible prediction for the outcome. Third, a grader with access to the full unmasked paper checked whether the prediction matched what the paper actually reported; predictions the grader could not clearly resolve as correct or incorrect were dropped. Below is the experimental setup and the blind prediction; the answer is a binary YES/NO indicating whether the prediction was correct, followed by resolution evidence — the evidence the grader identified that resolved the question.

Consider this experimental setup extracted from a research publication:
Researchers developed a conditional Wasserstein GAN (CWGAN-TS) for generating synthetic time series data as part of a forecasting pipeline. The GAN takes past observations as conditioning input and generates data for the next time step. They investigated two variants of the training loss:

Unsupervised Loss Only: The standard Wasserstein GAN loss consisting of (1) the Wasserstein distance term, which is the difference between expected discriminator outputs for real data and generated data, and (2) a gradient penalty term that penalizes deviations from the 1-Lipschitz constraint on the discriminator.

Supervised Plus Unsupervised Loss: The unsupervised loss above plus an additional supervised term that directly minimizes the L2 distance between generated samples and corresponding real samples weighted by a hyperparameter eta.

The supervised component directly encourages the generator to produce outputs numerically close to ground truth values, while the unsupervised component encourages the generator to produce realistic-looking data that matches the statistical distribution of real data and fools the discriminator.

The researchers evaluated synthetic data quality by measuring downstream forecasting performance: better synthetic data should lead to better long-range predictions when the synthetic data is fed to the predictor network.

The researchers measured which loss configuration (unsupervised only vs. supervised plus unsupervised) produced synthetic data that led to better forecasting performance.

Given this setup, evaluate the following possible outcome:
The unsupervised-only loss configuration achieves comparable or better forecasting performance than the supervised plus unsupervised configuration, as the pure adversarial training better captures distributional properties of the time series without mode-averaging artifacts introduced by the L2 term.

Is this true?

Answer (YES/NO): NO